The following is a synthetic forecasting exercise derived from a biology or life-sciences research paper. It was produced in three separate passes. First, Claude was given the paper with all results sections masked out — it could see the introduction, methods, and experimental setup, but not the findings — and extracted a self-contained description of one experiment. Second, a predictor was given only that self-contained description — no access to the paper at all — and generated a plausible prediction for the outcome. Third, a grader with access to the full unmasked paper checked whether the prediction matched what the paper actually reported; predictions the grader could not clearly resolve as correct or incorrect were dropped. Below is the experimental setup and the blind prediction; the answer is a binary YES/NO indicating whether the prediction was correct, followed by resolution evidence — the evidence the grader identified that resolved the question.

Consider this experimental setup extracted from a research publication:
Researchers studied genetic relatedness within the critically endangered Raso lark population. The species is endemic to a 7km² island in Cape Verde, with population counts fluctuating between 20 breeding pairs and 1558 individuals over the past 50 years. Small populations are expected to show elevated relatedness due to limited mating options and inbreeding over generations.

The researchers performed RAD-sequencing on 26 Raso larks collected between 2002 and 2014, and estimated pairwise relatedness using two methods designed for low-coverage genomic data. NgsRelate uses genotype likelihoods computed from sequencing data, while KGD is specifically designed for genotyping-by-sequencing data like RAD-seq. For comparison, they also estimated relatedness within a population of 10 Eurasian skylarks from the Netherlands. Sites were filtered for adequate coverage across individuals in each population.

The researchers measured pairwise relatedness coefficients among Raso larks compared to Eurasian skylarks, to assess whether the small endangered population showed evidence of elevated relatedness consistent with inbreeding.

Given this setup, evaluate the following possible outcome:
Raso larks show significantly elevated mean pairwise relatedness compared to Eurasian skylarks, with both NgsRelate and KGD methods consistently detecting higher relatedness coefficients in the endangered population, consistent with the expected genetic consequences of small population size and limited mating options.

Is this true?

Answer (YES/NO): NO